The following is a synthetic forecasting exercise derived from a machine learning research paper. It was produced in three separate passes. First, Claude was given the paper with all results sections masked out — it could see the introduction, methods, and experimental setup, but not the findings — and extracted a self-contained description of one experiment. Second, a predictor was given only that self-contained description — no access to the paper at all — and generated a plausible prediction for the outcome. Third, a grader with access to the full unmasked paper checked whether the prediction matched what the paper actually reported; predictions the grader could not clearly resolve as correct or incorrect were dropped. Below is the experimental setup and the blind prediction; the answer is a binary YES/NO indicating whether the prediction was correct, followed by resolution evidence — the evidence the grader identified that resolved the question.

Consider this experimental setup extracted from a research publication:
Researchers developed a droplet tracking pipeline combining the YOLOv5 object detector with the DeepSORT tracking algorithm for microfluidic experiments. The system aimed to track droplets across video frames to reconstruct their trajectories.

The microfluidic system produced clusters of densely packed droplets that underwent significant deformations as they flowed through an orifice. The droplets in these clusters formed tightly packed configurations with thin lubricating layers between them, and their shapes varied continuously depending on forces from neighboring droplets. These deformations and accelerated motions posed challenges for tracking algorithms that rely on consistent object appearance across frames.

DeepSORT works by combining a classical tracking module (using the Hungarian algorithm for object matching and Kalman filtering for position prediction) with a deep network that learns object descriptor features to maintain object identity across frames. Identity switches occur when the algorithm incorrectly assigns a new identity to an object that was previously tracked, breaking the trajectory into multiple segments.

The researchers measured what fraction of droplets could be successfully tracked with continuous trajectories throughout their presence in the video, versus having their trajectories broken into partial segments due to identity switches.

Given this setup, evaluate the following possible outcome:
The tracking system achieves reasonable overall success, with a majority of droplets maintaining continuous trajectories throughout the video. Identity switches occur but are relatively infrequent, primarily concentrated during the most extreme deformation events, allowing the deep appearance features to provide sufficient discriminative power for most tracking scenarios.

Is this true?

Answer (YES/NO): NO